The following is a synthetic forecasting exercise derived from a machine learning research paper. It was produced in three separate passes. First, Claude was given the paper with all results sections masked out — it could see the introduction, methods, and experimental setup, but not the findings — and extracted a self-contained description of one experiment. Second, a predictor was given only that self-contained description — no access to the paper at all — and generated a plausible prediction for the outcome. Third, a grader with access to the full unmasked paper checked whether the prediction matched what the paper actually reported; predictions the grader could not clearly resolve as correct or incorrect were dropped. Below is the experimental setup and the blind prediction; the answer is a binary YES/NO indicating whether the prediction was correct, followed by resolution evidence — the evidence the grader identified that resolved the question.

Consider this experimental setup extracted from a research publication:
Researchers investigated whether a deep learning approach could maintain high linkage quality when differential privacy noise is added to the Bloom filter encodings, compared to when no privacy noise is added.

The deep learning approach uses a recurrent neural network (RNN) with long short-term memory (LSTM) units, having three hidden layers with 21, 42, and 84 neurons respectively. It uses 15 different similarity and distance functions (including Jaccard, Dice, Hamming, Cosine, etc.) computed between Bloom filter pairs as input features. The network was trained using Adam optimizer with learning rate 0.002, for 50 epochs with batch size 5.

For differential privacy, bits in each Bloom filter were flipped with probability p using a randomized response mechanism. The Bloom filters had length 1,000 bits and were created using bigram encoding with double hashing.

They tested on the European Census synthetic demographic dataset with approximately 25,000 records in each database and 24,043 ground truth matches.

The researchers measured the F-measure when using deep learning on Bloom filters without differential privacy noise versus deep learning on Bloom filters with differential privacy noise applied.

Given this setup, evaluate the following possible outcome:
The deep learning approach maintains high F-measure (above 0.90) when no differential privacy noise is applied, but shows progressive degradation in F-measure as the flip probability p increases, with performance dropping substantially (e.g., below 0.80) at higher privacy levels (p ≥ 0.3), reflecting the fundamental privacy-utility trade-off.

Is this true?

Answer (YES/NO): NO